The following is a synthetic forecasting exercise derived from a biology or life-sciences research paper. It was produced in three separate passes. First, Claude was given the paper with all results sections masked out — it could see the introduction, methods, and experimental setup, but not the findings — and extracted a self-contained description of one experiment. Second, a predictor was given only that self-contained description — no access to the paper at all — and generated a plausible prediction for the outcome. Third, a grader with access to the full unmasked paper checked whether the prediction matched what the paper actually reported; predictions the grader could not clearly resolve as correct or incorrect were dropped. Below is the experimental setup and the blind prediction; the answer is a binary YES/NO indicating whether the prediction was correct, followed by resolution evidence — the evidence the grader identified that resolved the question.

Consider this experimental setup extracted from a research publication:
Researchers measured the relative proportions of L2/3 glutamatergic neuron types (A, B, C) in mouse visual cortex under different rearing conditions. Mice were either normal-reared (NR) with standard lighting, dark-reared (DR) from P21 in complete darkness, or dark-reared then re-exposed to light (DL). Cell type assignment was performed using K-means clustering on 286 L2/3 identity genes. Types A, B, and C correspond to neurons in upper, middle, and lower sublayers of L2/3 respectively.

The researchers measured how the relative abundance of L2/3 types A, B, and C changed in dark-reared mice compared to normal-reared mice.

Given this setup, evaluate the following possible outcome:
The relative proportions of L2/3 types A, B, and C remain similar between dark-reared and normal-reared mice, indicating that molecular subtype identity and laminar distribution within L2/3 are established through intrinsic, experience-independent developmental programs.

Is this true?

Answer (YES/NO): NO